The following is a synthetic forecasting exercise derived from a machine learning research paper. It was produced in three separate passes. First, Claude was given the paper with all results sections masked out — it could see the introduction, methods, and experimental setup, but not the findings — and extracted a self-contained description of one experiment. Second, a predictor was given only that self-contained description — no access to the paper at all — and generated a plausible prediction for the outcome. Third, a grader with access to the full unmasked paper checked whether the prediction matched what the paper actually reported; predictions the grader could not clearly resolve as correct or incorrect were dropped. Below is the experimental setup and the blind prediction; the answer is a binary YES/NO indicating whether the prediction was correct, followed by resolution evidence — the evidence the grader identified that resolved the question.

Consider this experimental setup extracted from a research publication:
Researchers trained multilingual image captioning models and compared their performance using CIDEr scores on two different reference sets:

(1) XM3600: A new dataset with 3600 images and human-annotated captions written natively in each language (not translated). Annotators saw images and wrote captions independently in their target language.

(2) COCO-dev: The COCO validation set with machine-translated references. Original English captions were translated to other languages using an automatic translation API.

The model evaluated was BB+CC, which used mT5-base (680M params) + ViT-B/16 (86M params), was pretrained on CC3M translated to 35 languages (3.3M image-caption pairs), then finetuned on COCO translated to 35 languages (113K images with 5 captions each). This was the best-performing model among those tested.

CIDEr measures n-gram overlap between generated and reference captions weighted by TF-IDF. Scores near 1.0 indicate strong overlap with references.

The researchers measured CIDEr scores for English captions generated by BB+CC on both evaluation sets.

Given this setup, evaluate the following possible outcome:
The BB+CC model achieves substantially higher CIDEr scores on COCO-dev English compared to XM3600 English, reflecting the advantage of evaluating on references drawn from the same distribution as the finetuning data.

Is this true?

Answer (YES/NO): YES